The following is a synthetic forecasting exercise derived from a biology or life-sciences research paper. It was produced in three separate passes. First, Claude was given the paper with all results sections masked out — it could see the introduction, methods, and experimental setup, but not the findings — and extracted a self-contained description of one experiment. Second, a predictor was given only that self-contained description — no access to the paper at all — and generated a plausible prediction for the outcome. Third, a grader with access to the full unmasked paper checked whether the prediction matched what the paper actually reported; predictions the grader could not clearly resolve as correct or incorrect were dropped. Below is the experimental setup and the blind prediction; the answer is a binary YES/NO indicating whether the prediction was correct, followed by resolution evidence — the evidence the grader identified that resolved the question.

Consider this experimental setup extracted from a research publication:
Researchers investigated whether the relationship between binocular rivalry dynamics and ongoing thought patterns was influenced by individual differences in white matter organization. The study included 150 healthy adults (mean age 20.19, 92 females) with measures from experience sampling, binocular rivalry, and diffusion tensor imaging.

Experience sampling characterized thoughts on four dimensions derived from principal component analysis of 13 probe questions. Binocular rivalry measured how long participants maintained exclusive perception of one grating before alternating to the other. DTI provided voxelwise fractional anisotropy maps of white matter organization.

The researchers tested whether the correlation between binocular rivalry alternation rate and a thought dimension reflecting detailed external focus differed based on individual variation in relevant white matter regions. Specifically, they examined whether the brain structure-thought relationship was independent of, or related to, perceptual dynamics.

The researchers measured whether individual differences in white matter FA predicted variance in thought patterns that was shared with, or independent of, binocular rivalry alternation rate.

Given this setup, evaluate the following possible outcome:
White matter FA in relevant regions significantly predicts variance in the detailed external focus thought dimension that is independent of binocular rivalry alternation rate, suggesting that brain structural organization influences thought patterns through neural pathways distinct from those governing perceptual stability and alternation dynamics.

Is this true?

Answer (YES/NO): NO